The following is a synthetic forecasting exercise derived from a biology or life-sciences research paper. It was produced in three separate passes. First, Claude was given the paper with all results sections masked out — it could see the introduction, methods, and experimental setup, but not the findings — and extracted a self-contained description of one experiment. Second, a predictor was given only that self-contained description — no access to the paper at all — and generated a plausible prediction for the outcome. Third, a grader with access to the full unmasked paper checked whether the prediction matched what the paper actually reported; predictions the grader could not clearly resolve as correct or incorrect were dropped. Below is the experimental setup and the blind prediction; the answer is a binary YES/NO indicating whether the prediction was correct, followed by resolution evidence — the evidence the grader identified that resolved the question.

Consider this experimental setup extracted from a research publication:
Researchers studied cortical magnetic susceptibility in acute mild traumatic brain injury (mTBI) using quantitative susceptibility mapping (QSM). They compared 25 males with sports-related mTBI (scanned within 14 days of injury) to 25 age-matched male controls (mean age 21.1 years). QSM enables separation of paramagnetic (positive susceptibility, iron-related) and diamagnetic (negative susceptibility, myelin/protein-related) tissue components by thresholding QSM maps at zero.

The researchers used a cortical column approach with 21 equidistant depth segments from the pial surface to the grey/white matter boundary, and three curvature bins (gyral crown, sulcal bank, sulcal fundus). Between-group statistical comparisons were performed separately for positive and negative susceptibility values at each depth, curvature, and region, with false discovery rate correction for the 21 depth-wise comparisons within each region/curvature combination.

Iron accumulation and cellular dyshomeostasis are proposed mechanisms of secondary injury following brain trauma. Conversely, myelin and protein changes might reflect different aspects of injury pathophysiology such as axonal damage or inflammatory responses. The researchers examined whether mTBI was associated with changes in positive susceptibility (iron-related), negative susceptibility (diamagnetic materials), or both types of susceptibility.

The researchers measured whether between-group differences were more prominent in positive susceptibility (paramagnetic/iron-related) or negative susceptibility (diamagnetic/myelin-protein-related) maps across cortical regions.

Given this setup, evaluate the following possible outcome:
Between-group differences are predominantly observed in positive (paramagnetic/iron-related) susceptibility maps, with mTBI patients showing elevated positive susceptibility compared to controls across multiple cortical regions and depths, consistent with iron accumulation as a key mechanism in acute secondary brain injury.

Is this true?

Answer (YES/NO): NO